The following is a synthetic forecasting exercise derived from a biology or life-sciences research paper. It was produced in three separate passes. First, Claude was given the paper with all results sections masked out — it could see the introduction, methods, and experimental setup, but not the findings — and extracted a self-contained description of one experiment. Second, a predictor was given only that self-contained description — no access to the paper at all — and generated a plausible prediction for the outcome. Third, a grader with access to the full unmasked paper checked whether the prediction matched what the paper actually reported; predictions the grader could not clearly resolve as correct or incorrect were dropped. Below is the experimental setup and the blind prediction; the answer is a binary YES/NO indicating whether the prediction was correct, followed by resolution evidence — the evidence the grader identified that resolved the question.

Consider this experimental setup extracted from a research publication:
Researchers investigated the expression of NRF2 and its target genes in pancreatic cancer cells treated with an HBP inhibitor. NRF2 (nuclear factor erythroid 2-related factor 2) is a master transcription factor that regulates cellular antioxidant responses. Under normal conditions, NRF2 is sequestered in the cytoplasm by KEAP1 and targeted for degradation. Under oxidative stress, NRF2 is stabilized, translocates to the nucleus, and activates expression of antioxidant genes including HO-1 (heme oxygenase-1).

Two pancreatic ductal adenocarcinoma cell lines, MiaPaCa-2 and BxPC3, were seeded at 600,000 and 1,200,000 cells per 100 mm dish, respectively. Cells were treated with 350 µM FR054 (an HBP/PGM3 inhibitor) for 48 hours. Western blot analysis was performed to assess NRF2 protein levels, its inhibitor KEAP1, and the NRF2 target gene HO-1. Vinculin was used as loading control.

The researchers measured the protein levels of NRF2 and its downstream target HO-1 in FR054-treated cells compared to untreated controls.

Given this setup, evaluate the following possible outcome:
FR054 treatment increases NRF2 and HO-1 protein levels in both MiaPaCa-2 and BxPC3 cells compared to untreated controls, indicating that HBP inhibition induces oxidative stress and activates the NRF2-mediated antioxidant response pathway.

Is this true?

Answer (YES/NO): NO